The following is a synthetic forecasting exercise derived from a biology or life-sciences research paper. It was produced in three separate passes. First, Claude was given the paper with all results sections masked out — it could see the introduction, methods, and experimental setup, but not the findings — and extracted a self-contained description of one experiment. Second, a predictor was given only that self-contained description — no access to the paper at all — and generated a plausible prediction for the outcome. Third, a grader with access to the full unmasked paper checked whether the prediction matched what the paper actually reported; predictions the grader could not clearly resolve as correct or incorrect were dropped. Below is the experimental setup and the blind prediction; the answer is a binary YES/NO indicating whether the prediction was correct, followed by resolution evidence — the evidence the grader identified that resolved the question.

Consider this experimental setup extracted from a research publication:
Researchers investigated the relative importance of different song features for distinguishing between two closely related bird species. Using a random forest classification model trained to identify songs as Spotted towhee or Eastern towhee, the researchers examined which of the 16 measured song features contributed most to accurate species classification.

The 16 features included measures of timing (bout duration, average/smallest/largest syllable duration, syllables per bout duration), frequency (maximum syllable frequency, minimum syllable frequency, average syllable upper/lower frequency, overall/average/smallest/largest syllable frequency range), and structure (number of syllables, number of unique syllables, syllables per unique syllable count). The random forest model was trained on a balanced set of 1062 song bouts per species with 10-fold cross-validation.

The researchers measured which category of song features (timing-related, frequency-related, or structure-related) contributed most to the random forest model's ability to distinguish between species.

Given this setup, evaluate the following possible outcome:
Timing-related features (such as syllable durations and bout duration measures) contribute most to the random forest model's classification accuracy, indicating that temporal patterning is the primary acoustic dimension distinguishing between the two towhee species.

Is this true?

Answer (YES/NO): NO